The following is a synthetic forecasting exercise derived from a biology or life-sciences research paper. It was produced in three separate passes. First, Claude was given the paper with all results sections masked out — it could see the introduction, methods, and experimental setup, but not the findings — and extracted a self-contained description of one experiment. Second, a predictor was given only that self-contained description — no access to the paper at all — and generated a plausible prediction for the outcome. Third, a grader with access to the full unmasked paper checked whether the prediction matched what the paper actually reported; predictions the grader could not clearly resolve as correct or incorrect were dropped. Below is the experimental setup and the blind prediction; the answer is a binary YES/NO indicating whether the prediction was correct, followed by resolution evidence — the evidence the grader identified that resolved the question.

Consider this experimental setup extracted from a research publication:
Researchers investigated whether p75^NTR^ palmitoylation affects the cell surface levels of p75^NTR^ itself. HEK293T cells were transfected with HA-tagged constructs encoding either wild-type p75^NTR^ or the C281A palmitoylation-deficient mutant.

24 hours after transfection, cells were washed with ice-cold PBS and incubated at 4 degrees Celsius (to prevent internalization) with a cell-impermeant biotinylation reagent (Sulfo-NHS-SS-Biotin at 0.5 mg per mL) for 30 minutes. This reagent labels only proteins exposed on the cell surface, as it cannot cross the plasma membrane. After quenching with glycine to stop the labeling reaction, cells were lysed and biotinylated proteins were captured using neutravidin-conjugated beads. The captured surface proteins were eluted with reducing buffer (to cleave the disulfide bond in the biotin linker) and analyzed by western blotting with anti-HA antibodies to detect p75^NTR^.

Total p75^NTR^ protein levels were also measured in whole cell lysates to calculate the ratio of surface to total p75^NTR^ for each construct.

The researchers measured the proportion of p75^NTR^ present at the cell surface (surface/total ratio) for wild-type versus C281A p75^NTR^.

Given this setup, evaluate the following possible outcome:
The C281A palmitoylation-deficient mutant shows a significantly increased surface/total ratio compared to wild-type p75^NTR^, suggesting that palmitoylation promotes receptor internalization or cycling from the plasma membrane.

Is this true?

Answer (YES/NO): NO